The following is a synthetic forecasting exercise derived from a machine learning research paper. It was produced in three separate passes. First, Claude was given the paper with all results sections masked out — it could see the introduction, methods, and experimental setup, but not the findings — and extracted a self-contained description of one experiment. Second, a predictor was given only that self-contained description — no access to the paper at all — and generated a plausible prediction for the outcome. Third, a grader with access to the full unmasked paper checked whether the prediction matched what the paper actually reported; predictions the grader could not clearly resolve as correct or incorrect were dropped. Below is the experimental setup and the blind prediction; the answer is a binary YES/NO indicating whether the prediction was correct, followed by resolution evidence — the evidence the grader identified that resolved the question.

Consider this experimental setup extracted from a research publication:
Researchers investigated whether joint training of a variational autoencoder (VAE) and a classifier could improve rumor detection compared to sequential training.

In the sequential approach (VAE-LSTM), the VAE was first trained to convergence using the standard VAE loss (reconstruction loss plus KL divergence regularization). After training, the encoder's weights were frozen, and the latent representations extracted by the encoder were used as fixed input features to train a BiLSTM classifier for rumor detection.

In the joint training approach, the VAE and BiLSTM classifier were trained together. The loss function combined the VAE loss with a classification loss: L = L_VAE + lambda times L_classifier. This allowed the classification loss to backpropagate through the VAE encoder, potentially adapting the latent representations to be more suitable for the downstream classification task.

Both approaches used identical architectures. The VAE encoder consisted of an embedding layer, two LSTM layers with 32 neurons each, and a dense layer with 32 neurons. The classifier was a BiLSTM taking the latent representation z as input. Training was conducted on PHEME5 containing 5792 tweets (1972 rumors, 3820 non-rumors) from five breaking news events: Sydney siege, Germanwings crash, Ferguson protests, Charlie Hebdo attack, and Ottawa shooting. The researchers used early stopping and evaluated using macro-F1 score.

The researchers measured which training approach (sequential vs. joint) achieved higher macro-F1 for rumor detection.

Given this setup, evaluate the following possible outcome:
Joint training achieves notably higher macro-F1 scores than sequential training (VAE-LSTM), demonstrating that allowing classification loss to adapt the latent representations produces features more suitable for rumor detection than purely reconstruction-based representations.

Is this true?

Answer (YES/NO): YES